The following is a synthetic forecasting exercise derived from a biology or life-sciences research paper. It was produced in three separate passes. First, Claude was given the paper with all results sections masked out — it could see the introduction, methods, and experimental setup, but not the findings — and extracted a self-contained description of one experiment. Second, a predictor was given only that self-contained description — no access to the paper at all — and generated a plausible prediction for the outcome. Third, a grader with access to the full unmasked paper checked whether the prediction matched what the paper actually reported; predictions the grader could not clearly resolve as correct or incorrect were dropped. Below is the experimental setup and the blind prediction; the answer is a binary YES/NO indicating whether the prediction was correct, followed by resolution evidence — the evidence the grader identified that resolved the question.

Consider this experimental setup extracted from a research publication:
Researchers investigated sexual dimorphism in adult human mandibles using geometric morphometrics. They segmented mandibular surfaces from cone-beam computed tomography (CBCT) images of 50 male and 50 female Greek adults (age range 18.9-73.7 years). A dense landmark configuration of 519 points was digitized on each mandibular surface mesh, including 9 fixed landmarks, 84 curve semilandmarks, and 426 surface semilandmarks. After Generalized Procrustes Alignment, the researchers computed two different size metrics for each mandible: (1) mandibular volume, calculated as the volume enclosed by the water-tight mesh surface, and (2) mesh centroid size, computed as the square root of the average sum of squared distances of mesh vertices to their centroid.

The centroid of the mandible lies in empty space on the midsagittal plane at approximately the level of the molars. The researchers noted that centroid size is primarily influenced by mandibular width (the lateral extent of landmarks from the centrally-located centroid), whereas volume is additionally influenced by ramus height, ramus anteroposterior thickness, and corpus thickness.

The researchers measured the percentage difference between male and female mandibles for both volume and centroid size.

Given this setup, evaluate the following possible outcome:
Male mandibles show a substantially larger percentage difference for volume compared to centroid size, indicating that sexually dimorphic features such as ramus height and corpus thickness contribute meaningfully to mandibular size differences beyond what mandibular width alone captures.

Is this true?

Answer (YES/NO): YES